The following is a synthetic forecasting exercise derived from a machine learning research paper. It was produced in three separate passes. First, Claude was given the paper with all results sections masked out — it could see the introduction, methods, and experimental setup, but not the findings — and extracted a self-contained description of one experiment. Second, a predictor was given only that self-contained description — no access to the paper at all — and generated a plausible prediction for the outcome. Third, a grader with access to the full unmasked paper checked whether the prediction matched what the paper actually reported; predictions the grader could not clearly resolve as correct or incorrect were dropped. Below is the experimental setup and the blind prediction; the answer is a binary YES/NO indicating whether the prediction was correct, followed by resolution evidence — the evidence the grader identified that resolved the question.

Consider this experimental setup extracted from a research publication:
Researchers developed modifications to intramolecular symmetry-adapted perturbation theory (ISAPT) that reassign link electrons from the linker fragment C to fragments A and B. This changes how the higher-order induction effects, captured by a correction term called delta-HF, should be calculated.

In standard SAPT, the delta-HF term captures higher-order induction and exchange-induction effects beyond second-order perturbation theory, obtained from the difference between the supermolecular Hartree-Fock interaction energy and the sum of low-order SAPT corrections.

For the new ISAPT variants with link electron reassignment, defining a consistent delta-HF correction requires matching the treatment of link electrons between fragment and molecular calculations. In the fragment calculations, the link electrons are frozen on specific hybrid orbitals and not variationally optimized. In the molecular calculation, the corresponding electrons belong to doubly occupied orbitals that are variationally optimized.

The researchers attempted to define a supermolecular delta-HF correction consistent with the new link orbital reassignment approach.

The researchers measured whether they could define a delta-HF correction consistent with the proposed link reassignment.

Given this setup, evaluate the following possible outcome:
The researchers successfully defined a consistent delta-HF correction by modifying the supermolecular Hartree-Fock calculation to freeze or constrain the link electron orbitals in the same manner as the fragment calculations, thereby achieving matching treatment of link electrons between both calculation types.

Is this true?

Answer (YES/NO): NO